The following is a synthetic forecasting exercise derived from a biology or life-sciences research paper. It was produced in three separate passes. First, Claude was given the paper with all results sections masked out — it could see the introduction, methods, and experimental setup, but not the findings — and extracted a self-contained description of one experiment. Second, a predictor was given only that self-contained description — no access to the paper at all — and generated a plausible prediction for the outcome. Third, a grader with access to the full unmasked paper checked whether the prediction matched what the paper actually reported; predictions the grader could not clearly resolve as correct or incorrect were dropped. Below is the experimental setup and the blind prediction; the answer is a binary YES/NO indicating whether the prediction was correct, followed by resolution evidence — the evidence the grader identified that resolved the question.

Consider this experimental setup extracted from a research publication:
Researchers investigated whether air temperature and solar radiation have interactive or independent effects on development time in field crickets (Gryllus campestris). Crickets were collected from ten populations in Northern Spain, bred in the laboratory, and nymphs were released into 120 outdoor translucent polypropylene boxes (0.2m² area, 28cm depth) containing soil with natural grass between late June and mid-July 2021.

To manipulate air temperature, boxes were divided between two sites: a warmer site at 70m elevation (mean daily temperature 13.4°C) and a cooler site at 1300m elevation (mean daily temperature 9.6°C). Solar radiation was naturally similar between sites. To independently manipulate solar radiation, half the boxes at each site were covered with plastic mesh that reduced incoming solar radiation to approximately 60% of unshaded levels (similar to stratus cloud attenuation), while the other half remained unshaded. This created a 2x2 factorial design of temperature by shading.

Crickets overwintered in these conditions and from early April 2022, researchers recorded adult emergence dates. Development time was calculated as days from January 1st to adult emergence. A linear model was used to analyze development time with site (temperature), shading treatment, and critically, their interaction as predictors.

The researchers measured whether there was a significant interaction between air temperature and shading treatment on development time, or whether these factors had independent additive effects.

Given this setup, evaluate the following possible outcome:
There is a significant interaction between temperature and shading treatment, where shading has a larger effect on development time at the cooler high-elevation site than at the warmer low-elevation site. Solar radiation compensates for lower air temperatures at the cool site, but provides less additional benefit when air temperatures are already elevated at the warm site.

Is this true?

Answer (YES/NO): NO